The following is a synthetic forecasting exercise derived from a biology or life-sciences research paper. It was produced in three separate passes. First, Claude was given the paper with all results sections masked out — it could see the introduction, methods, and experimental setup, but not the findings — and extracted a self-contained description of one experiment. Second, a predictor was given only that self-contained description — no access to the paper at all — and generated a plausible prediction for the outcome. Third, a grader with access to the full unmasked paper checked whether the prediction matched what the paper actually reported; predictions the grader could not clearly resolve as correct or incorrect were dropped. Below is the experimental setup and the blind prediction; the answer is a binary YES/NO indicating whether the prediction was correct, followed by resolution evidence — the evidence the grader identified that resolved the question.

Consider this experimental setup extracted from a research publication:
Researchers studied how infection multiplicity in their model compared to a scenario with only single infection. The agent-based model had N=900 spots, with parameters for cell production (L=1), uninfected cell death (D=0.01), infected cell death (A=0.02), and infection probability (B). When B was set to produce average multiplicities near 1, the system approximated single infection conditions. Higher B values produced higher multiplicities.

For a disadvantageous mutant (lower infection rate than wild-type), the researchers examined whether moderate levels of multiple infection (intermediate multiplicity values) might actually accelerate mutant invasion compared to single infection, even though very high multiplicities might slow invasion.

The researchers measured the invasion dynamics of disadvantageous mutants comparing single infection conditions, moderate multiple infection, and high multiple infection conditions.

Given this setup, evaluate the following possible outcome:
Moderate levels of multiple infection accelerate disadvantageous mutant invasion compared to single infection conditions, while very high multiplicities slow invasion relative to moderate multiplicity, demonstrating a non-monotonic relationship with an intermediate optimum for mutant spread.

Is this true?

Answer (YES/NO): YES